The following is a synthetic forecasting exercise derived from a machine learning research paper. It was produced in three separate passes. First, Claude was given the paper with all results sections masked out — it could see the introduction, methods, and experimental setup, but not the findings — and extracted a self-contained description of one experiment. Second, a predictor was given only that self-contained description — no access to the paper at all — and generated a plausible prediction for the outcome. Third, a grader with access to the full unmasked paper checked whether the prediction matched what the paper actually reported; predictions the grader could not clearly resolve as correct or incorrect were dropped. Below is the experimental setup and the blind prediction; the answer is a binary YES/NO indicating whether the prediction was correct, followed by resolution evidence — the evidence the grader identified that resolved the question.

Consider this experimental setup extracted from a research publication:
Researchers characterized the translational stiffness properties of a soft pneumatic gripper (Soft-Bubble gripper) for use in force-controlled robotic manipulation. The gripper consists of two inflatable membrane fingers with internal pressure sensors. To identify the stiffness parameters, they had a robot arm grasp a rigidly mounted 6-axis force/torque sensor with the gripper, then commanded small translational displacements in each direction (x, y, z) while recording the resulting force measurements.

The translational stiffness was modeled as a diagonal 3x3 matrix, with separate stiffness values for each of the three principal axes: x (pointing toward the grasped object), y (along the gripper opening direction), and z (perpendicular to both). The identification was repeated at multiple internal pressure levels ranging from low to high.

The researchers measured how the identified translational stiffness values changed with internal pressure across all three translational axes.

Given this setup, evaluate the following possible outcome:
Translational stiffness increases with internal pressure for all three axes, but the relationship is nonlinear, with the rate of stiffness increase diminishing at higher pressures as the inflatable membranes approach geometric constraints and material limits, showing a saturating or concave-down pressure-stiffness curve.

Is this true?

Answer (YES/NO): NO